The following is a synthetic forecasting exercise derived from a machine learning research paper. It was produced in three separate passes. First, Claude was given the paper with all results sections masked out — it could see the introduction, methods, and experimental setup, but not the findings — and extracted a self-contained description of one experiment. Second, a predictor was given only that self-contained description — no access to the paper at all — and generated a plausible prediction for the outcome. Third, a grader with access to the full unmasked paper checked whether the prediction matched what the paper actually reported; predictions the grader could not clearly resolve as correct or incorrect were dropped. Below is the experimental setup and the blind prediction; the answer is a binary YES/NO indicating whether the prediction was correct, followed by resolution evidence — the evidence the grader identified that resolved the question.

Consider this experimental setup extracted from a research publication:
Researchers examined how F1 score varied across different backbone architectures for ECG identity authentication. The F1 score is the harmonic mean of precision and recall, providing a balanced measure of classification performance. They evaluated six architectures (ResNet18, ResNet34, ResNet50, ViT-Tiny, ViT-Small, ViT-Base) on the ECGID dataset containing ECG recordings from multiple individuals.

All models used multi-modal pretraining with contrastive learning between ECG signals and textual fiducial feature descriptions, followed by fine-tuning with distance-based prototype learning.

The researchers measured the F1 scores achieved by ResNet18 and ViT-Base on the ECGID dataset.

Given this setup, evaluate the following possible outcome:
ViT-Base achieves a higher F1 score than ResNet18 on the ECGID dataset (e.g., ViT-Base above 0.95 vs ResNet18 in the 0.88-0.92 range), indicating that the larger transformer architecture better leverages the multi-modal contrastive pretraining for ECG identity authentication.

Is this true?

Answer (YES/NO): NO